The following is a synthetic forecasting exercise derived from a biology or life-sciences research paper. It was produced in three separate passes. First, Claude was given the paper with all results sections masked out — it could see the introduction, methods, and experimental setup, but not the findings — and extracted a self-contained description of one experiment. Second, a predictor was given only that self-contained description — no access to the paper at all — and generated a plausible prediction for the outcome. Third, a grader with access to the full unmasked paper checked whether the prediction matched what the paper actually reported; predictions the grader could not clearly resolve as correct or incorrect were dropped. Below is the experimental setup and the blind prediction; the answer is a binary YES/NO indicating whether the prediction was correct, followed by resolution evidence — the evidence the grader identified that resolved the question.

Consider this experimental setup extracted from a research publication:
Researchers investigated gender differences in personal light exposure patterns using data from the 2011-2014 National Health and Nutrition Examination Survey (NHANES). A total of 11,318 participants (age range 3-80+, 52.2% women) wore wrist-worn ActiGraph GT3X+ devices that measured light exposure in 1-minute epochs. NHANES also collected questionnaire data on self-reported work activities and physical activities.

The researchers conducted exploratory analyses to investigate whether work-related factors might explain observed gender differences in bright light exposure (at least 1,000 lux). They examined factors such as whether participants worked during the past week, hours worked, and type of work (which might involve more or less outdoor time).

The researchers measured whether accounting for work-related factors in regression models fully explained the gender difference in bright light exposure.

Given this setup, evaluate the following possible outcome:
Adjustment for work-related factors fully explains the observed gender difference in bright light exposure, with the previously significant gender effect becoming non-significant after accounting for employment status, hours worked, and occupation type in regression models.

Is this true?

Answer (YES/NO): NO